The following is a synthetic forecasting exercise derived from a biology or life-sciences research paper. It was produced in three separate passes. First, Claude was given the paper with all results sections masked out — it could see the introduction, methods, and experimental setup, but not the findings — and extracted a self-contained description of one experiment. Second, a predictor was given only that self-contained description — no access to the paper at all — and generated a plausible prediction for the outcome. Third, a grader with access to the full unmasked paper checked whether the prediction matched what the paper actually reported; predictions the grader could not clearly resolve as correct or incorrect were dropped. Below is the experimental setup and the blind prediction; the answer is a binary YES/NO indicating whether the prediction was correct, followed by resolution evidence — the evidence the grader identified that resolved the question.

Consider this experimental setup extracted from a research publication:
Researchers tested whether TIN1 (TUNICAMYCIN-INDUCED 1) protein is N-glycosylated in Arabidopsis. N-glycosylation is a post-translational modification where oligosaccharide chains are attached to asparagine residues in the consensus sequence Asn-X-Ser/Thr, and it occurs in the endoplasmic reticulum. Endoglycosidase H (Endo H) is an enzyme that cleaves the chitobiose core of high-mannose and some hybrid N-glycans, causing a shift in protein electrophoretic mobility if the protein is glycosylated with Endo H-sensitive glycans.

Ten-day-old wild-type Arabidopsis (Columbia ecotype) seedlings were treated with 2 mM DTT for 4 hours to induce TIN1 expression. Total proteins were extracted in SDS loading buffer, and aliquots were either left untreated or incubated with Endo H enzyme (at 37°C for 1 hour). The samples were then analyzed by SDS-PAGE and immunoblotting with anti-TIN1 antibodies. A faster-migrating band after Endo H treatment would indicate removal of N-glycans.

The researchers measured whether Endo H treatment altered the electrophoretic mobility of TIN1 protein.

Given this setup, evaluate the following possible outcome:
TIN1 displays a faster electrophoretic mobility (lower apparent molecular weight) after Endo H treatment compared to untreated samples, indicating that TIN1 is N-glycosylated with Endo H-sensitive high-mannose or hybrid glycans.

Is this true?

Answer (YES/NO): YES